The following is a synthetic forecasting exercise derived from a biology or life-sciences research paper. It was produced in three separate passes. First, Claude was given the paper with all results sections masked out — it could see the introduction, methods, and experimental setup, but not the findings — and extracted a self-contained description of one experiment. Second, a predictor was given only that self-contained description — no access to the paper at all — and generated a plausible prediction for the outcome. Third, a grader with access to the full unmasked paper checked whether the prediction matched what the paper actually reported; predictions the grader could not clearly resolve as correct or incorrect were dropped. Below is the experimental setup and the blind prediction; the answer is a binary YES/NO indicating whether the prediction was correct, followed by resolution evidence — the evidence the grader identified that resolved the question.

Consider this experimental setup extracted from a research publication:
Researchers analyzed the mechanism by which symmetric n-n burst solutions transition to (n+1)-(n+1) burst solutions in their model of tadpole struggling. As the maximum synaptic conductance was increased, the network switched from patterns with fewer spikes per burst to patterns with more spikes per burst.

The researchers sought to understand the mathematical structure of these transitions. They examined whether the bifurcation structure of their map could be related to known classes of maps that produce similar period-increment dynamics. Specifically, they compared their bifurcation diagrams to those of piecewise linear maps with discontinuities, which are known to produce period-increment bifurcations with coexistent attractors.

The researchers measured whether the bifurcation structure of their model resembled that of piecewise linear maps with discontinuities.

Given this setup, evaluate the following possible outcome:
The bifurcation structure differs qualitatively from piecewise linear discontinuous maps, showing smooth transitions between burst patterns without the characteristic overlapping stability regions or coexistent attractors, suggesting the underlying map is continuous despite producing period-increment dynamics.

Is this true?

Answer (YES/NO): NO